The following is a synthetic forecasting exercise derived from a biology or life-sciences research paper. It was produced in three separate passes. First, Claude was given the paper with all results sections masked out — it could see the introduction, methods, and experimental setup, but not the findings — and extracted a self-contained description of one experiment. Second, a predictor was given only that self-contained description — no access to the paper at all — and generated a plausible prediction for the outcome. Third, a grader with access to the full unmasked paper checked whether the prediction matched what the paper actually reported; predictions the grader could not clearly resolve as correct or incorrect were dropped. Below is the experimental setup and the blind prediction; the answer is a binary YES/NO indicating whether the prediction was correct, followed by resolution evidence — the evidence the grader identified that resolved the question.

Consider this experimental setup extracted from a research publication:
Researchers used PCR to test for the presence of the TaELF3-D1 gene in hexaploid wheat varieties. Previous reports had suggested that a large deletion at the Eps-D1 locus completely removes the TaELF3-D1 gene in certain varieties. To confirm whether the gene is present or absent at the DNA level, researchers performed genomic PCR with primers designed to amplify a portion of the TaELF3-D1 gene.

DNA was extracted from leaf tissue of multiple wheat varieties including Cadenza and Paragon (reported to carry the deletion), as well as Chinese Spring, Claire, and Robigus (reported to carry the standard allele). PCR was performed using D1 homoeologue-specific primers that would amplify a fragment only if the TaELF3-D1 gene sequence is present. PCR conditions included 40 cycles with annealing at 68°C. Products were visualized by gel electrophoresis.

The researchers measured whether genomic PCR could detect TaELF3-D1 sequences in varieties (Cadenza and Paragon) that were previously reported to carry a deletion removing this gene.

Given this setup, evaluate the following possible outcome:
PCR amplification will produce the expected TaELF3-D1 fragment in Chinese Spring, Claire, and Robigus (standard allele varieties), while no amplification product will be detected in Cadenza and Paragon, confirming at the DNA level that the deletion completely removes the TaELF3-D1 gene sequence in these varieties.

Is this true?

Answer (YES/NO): NO